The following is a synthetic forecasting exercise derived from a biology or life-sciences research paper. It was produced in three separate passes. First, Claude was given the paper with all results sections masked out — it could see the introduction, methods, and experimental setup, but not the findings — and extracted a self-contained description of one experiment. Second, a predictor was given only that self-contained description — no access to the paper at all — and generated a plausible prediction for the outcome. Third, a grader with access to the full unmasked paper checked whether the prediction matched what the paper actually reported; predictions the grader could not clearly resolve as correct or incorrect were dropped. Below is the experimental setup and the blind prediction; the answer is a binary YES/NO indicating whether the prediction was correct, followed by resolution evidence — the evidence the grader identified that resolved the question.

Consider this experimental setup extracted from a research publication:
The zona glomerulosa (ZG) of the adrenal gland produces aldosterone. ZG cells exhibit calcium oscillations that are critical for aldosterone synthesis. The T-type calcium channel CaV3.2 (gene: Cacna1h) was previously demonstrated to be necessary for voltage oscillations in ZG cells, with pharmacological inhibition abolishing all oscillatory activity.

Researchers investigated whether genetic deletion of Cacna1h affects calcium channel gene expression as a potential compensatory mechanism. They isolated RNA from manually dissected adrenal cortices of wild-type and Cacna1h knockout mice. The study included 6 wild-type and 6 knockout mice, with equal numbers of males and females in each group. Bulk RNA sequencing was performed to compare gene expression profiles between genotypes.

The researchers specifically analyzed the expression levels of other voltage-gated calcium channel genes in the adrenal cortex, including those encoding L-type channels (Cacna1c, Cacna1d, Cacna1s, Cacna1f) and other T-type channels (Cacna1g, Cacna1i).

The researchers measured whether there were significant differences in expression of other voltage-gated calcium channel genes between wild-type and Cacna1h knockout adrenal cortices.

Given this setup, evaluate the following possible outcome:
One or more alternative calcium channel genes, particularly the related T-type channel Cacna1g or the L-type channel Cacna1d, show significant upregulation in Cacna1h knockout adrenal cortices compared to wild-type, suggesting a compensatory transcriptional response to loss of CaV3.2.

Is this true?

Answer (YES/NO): NO